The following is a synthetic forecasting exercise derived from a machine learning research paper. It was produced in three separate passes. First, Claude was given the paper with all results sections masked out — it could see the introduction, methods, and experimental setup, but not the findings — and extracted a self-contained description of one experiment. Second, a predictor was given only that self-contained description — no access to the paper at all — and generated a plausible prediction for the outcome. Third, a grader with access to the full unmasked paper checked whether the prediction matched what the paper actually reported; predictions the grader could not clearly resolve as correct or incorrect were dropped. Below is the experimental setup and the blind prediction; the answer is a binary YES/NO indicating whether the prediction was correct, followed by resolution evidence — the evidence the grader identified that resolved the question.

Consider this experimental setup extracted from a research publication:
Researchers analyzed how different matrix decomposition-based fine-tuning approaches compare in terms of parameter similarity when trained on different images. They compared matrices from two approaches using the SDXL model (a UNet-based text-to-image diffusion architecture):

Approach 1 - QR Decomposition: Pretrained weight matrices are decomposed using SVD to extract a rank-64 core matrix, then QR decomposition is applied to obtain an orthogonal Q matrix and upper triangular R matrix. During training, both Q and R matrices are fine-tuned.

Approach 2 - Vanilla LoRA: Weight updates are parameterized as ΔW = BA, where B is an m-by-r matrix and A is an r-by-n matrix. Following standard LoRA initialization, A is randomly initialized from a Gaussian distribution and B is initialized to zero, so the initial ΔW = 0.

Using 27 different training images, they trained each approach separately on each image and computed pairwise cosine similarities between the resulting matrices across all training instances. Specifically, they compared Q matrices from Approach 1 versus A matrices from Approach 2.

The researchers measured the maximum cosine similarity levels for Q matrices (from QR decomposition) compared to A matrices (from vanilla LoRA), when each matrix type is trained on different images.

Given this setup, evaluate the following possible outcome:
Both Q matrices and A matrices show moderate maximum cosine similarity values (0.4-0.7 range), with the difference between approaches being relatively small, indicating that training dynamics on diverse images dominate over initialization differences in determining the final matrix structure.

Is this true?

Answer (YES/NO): NO